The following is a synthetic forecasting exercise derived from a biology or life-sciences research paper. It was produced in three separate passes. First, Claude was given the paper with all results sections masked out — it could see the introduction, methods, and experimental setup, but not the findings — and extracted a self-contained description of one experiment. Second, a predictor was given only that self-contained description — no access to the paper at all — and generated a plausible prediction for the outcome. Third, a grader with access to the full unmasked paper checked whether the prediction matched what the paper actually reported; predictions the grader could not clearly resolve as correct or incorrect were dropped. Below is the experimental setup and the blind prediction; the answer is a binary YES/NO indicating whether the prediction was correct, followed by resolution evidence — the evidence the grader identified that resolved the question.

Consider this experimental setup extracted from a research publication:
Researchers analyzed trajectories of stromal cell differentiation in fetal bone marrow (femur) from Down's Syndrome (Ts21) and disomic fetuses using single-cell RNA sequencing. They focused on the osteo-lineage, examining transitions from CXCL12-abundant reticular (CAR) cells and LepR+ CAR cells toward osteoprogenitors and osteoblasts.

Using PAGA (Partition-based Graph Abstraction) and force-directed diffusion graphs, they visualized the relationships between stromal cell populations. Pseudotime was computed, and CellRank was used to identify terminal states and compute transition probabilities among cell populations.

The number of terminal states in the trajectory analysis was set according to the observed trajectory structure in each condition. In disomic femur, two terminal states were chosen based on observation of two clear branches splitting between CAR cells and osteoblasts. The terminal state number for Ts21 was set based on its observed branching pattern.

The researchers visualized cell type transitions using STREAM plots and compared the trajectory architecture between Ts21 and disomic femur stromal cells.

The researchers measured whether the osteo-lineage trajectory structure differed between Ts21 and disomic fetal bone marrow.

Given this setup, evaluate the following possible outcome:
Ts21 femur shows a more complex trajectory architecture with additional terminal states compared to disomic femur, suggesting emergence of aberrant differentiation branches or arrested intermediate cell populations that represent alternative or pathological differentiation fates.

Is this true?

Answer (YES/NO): NO